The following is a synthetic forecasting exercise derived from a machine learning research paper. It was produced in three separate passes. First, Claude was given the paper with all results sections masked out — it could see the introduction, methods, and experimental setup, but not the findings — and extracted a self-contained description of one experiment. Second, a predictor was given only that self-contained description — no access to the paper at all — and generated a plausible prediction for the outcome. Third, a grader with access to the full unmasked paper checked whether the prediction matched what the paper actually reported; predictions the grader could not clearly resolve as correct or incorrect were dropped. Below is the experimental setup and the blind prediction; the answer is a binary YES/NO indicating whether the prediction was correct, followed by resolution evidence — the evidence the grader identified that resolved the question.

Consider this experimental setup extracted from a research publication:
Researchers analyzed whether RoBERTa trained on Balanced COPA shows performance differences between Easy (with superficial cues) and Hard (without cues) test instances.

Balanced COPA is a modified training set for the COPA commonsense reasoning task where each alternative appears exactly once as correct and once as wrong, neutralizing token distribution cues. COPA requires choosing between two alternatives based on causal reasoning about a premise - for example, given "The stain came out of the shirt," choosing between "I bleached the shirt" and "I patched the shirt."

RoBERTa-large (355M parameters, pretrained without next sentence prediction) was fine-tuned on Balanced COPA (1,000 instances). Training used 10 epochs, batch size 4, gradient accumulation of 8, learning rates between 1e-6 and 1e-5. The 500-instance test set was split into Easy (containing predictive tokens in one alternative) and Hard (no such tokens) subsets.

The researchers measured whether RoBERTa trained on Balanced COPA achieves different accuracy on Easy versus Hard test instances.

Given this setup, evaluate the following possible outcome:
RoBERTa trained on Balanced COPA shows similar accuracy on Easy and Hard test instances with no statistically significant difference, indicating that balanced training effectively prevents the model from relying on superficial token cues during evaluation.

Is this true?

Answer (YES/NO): YES